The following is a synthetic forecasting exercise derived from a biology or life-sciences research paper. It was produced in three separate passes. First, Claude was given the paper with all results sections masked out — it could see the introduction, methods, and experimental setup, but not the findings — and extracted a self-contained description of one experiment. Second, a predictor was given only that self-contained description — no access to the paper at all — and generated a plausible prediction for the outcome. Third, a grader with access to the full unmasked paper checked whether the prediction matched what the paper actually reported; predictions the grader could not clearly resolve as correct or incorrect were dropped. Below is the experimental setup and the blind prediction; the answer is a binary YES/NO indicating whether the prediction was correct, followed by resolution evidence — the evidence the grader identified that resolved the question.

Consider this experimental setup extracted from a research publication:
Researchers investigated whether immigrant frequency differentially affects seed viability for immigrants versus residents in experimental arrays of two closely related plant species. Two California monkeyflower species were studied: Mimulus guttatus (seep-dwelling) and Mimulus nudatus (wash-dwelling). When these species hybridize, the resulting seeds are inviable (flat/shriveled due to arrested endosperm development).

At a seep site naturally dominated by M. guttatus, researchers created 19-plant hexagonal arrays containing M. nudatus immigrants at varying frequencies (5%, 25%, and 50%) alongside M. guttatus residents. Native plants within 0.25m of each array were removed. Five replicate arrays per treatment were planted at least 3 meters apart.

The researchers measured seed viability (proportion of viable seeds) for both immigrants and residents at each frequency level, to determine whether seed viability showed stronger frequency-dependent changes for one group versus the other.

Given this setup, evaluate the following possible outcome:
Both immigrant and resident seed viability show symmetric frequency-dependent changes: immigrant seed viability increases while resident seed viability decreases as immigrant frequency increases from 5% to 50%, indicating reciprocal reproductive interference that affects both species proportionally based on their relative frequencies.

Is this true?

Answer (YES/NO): NO